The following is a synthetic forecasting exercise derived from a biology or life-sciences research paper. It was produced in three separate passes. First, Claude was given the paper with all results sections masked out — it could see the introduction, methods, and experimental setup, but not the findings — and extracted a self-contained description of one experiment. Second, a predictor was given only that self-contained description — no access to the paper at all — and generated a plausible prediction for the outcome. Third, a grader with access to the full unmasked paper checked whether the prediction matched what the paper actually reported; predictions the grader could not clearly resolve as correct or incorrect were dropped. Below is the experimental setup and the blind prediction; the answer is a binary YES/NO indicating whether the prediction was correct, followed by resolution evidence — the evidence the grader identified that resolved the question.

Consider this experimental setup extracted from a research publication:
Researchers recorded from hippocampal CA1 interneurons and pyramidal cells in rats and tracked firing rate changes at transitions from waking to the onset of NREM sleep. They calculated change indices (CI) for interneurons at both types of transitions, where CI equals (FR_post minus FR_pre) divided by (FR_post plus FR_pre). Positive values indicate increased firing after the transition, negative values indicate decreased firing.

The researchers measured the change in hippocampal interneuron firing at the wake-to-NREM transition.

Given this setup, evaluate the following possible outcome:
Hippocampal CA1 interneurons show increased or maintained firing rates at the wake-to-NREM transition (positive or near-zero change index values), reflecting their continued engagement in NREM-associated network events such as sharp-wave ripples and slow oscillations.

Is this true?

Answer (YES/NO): NO